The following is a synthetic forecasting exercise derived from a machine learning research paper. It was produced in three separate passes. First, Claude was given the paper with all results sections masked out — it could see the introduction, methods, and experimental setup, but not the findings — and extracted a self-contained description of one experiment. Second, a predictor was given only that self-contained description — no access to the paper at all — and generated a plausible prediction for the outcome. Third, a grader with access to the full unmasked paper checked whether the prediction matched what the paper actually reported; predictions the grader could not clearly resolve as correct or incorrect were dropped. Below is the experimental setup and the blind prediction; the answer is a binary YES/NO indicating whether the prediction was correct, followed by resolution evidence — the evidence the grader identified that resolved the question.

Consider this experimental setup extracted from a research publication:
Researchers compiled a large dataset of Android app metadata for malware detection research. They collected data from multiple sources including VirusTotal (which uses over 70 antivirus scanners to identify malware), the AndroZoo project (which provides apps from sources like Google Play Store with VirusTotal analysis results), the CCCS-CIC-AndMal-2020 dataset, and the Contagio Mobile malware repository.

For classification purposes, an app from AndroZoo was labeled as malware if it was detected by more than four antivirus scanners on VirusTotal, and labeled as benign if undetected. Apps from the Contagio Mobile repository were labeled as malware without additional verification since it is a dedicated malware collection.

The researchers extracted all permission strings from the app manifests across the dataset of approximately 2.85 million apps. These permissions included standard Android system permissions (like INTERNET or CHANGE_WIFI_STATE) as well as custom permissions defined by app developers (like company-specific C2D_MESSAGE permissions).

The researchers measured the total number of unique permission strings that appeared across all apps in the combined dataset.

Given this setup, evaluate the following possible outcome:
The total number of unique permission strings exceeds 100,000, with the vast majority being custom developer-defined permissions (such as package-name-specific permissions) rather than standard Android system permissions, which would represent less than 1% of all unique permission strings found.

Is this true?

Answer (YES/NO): YES